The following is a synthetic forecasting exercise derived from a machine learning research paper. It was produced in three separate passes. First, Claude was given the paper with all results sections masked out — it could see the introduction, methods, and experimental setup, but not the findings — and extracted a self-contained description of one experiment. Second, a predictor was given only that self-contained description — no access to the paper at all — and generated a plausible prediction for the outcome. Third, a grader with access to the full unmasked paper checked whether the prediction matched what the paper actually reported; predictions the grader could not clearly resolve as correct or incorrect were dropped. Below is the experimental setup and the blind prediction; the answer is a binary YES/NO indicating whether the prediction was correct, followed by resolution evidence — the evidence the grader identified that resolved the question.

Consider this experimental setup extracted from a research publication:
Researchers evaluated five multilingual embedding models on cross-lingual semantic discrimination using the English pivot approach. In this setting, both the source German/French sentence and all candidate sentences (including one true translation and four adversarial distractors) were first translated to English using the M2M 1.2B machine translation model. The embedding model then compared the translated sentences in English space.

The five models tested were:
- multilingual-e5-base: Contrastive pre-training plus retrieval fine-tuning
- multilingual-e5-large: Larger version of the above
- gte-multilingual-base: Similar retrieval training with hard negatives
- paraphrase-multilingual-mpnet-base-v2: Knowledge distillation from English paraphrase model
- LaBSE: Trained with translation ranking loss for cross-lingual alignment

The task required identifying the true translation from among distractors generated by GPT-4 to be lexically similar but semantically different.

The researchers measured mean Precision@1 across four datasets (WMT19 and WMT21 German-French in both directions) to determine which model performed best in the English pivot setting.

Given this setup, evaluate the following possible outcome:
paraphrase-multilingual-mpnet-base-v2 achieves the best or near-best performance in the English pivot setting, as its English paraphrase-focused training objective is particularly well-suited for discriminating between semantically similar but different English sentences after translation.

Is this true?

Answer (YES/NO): NO